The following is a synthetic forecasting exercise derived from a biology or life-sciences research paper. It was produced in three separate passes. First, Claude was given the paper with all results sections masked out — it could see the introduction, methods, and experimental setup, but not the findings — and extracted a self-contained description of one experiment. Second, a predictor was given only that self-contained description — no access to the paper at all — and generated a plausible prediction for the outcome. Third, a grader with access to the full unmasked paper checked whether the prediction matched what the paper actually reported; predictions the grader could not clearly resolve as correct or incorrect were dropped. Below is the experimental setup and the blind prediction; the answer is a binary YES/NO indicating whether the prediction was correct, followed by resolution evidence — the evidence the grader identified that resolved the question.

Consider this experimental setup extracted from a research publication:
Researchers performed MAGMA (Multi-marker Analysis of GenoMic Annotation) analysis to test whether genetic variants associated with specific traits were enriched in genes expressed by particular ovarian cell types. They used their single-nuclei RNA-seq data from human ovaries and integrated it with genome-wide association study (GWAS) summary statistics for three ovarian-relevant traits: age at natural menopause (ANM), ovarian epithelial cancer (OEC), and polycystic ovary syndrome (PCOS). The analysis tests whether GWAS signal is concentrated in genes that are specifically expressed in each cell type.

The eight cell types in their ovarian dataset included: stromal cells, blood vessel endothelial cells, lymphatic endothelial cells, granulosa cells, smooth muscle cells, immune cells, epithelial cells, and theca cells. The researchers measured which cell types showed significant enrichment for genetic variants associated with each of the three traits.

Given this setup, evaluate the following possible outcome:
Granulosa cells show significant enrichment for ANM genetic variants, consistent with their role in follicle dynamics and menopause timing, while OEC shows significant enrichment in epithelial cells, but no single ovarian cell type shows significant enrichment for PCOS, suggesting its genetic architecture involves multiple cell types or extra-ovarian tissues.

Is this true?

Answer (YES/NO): NO